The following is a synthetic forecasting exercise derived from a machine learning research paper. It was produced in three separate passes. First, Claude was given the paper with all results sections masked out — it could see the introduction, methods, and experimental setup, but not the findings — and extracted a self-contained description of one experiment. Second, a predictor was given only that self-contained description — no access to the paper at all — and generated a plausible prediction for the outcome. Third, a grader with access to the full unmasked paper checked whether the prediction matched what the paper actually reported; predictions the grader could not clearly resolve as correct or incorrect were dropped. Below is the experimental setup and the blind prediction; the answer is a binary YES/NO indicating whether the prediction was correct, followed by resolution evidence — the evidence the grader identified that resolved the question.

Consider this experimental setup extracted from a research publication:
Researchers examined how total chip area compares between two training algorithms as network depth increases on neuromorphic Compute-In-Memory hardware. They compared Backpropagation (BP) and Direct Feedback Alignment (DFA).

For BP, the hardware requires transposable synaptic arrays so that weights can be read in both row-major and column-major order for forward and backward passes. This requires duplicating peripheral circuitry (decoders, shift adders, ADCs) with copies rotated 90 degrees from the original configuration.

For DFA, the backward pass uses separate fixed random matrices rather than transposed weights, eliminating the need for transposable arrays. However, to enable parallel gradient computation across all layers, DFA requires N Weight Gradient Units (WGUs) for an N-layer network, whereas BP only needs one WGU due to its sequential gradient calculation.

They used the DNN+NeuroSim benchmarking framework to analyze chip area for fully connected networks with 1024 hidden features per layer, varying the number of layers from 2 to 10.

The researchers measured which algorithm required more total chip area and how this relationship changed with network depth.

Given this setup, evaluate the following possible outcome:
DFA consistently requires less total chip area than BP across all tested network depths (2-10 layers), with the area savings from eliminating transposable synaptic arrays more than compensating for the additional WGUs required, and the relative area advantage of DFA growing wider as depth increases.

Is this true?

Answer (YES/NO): NO